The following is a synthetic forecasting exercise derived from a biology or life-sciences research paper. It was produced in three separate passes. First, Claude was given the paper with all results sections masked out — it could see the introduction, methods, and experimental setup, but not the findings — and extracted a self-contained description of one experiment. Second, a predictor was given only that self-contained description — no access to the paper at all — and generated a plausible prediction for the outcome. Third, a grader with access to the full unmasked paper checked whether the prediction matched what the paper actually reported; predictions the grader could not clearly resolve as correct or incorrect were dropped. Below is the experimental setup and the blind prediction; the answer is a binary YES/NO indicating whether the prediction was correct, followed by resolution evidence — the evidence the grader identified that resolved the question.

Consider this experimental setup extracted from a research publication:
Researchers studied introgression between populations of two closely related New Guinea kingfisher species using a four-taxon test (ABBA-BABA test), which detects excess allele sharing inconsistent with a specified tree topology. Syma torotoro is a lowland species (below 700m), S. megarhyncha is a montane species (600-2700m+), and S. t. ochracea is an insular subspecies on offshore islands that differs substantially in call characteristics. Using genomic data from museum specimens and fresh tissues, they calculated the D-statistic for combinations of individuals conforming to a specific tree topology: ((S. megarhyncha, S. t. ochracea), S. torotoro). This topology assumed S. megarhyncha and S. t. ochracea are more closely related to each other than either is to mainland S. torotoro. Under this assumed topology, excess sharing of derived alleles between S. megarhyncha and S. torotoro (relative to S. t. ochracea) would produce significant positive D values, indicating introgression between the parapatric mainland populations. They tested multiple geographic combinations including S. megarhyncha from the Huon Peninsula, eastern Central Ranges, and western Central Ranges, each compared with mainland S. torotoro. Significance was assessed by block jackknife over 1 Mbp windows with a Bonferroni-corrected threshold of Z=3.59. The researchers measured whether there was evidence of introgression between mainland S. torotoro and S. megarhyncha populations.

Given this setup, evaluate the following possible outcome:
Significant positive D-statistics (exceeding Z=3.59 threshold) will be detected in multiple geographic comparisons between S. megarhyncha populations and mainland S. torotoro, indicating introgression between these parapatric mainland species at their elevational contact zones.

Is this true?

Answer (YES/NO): YES